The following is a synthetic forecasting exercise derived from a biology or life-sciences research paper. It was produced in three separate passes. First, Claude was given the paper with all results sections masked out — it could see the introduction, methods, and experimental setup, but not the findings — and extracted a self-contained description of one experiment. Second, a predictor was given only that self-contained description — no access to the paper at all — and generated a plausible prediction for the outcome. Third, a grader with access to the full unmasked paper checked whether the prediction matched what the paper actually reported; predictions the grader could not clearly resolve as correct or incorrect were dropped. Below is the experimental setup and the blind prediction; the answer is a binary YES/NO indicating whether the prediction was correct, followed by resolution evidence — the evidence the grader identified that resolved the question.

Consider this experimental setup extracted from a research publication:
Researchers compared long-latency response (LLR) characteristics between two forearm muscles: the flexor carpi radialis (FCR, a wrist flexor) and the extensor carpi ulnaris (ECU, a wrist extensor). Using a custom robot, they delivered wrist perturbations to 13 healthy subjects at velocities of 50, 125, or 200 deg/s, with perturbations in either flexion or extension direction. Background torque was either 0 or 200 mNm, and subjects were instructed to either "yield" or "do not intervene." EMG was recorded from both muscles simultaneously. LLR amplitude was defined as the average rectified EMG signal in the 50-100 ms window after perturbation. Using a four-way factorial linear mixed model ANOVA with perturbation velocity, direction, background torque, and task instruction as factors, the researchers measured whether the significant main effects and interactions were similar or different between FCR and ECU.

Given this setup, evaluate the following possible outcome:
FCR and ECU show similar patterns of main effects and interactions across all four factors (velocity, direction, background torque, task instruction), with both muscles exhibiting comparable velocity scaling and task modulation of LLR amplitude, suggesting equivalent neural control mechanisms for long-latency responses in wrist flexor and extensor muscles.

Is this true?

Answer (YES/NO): NO